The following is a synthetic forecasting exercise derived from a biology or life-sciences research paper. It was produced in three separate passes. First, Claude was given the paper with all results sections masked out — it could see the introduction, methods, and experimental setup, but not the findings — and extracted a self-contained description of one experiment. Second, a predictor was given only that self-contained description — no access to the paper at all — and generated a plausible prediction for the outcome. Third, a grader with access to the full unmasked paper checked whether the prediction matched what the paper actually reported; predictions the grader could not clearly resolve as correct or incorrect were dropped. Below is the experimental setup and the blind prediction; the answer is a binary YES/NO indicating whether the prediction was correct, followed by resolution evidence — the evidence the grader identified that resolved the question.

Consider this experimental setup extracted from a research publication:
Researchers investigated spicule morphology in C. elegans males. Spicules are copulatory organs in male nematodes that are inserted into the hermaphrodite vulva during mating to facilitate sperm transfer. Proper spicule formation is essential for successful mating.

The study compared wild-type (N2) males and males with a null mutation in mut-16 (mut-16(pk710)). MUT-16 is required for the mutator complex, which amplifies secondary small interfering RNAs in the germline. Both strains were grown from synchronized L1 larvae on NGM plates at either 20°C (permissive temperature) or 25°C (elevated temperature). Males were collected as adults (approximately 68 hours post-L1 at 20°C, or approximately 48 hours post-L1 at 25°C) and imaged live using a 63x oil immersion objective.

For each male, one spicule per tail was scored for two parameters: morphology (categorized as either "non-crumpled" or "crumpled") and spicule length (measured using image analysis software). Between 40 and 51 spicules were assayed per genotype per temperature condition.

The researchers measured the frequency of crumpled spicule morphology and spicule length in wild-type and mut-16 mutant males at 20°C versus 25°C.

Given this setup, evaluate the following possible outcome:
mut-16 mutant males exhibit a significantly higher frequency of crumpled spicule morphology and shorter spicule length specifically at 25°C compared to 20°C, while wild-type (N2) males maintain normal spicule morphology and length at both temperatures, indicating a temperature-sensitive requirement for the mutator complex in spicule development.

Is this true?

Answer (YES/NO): NO